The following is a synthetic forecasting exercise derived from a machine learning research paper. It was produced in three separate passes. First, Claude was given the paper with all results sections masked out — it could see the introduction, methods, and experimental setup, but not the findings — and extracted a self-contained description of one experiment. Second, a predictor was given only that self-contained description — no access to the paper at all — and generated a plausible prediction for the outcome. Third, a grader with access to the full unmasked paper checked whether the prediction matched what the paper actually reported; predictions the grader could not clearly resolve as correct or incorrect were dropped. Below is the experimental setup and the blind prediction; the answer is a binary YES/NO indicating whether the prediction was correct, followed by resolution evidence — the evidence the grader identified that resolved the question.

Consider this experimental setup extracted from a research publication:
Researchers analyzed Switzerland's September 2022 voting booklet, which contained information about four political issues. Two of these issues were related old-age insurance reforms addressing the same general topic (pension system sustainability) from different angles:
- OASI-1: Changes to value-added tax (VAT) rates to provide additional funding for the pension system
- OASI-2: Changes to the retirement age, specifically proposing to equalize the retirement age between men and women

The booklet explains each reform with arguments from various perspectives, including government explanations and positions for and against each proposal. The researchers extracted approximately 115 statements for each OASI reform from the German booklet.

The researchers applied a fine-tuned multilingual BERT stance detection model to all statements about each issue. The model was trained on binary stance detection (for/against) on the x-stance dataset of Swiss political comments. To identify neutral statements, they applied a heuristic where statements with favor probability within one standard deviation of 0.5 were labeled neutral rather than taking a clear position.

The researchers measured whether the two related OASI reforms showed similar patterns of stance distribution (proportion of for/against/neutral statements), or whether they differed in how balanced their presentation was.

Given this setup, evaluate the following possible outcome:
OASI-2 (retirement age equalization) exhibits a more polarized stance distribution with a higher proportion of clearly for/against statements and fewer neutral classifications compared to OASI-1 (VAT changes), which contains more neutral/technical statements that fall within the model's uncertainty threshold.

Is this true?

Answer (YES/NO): NO